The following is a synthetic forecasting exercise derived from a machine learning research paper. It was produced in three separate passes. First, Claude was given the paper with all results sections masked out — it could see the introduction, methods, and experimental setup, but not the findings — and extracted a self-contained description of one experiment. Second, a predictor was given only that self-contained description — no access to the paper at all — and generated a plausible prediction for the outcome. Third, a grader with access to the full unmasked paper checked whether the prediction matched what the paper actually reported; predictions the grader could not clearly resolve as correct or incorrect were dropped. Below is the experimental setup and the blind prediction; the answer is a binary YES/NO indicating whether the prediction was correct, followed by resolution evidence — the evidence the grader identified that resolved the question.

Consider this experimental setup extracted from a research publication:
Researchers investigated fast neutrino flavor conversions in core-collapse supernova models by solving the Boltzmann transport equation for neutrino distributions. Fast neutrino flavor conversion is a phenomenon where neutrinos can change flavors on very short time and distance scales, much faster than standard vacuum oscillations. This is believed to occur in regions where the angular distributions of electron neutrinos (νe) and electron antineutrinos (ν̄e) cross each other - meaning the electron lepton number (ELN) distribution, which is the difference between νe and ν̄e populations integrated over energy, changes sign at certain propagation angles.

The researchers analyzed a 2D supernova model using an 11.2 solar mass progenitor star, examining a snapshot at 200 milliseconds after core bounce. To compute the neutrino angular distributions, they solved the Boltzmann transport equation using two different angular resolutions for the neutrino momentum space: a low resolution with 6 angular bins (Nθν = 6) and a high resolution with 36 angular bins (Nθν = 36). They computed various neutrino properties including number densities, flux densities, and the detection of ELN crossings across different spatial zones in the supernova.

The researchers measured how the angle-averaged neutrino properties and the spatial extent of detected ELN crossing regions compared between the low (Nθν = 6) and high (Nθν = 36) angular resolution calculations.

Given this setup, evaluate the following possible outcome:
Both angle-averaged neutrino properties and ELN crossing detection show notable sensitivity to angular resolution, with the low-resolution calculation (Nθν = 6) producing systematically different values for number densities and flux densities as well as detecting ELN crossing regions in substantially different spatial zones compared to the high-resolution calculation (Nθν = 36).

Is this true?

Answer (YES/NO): NO